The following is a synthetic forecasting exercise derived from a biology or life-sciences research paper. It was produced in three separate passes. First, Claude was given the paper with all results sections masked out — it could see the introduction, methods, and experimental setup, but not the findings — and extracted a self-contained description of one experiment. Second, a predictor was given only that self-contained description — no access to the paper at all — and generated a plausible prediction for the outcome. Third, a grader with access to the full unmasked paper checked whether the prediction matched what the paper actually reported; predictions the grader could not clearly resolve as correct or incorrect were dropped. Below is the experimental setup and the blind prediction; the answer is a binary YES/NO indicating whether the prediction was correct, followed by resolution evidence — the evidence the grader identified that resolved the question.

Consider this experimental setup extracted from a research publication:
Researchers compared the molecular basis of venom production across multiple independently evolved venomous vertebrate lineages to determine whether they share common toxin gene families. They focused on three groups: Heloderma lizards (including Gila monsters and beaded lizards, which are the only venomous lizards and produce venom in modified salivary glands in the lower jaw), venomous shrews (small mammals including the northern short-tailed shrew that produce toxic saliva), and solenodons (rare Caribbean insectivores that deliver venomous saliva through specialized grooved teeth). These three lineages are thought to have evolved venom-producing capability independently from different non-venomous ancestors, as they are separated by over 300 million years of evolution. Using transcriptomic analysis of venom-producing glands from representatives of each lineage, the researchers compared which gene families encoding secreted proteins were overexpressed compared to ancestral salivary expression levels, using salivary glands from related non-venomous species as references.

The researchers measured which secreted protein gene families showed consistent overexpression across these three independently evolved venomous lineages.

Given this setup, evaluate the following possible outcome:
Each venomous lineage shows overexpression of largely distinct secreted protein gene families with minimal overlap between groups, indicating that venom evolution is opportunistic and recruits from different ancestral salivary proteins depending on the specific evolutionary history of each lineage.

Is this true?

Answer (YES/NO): NO